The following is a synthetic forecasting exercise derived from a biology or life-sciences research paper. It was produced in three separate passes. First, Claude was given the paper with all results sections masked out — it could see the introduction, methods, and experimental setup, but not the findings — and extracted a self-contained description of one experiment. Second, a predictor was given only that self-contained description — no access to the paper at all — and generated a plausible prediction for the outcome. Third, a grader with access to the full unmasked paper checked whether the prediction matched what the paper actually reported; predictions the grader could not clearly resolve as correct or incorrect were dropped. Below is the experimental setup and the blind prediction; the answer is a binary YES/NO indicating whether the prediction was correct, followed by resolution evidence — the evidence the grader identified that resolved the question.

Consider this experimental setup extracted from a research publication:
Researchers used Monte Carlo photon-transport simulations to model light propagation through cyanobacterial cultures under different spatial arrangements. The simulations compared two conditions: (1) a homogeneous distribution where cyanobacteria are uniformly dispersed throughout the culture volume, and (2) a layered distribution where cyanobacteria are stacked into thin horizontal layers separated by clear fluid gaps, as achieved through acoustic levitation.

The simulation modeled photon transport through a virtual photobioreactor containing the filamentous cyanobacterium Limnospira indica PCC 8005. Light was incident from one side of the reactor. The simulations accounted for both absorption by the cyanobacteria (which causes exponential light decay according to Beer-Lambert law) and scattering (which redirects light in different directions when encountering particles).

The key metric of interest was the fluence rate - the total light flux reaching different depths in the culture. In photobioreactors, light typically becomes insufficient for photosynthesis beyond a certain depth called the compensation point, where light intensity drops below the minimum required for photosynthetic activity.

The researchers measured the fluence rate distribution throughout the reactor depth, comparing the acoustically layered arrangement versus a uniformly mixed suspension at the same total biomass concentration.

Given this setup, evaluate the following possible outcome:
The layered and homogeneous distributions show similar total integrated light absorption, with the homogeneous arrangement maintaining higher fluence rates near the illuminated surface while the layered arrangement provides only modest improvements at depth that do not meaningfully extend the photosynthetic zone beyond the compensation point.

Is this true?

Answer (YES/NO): NO